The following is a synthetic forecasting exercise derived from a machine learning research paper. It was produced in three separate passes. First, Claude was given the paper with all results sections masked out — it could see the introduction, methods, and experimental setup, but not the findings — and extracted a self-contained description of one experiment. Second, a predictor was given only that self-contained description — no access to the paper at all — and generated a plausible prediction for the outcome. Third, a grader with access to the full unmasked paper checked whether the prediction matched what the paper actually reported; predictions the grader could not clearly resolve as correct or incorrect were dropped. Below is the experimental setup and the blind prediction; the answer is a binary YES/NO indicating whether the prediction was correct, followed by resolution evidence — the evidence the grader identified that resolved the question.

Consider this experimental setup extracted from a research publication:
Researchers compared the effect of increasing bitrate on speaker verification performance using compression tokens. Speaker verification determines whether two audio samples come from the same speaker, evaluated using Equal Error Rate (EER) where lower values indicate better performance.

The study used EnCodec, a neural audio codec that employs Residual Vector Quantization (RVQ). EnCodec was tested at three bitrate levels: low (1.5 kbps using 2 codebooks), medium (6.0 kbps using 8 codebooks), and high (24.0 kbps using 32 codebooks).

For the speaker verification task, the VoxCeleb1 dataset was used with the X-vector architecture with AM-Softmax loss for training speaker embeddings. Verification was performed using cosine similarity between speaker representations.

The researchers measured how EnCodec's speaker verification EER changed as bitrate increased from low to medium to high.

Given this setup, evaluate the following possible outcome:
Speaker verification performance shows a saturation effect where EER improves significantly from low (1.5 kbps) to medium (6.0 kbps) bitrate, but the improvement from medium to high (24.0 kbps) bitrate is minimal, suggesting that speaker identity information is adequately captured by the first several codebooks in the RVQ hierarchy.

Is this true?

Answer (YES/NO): YES